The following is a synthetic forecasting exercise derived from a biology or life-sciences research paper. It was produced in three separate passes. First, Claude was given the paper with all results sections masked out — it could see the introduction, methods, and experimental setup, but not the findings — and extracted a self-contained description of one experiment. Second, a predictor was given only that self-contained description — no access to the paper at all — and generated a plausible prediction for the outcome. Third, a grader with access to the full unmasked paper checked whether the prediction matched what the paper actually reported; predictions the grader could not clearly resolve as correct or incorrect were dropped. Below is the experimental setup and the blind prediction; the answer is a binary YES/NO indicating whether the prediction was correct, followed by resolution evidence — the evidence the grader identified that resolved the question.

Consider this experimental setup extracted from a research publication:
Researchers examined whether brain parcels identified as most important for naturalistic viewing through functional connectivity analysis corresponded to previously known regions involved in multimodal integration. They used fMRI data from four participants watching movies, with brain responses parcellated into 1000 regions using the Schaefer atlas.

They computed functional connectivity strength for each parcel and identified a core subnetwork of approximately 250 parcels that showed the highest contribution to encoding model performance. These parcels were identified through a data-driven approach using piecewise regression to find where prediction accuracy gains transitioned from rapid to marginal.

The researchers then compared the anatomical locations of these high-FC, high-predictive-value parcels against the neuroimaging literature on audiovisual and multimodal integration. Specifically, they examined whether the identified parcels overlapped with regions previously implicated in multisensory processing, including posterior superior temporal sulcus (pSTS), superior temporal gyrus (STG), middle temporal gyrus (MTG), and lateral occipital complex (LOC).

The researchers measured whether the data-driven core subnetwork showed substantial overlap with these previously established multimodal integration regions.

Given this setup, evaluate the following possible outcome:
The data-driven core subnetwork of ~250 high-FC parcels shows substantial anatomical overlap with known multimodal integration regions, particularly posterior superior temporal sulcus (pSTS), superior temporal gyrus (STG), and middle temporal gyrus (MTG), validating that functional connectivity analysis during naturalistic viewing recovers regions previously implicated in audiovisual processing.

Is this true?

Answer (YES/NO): YES